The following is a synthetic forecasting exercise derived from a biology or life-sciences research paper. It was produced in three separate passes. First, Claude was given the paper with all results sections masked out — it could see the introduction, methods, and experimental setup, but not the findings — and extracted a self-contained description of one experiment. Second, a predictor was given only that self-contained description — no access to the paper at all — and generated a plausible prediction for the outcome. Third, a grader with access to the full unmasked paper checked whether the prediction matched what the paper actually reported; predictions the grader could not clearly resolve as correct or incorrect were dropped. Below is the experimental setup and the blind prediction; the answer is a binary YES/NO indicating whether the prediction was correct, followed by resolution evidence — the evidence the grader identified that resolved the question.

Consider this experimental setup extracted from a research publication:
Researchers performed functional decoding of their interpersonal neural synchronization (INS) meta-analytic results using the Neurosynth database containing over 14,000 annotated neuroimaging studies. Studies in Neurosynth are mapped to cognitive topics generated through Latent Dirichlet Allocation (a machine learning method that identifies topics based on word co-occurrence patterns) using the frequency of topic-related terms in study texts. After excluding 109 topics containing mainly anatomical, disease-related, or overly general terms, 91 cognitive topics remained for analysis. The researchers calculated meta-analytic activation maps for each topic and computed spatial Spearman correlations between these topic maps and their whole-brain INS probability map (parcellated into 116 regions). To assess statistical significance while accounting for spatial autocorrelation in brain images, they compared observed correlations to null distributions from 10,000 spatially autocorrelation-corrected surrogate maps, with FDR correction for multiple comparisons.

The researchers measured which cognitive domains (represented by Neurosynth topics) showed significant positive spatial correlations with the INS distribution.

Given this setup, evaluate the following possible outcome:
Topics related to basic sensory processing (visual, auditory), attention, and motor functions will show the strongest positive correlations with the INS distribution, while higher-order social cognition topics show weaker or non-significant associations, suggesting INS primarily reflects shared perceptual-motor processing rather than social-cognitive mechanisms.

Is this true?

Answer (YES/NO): NO